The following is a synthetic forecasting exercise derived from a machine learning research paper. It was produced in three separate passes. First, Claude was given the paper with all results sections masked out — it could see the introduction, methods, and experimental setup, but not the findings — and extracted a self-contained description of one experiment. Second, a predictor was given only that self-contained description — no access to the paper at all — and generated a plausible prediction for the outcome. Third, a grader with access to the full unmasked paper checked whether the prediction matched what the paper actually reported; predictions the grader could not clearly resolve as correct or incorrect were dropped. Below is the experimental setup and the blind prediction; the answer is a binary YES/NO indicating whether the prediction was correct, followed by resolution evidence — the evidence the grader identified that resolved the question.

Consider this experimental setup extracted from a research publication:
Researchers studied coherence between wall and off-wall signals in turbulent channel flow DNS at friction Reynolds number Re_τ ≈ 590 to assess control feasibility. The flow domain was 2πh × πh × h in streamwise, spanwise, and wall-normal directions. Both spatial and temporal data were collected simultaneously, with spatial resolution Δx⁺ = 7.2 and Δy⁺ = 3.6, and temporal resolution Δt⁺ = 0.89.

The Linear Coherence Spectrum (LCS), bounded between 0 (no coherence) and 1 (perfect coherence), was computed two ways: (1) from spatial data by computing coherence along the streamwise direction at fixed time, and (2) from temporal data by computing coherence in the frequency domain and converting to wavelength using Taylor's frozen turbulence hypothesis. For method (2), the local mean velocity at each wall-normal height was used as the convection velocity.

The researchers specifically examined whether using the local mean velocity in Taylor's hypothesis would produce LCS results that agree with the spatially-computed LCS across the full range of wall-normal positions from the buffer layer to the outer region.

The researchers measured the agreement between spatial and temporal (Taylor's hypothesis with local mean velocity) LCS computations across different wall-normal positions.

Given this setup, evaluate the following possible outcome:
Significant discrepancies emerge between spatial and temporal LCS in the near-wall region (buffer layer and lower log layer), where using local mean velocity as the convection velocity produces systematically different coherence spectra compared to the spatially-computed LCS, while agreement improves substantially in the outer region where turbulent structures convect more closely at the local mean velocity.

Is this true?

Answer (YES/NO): NO